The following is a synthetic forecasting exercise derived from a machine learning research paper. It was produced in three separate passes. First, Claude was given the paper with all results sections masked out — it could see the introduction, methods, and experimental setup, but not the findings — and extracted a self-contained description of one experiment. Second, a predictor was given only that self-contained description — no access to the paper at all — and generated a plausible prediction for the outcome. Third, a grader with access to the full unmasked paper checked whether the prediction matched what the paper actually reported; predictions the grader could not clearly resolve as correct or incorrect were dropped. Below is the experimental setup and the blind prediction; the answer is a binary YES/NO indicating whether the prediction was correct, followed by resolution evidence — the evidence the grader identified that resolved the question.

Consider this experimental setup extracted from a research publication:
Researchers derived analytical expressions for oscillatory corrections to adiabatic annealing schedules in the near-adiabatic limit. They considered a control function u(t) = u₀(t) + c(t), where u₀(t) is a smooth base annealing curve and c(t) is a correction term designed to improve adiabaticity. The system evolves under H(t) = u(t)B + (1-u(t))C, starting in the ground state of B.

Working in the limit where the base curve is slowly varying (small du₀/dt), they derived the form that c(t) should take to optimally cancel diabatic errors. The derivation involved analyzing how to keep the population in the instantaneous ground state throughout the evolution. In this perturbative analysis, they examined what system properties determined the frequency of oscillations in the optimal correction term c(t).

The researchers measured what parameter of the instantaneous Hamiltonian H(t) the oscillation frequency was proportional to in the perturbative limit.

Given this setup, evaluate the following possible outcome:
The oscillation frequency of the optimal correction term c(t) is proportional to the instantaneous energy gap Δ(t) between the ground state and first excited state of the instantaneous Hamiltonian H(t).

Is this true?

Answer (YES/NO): YES